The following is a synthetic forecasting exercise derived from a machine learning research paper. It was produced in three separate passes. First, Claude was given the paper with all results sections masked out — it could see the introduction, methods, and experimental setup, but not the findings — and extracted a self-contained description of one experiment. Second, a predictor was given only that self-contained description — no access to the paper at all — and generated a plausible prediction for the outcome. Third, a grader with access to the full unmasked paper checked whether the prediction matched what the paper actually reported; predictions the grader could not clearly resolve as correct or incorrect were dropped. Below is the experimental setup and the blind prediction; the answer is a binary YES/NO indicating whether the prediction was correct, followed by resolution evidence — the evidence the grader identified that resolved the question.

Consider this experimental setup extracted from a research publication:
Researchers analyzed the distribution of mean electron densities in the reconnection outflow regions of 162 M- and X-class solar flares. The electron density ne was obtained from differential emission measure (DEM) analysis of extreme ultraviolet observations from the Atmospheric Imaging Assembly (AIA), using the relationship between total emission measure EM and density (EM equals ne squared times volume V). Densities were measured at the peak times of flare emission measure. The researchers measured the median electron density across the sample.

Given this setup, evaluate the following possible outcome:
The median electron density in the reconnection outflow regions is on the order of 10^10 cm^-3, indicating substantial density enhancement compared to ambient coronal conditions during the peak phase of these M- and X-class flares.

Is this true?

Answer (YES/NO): YES